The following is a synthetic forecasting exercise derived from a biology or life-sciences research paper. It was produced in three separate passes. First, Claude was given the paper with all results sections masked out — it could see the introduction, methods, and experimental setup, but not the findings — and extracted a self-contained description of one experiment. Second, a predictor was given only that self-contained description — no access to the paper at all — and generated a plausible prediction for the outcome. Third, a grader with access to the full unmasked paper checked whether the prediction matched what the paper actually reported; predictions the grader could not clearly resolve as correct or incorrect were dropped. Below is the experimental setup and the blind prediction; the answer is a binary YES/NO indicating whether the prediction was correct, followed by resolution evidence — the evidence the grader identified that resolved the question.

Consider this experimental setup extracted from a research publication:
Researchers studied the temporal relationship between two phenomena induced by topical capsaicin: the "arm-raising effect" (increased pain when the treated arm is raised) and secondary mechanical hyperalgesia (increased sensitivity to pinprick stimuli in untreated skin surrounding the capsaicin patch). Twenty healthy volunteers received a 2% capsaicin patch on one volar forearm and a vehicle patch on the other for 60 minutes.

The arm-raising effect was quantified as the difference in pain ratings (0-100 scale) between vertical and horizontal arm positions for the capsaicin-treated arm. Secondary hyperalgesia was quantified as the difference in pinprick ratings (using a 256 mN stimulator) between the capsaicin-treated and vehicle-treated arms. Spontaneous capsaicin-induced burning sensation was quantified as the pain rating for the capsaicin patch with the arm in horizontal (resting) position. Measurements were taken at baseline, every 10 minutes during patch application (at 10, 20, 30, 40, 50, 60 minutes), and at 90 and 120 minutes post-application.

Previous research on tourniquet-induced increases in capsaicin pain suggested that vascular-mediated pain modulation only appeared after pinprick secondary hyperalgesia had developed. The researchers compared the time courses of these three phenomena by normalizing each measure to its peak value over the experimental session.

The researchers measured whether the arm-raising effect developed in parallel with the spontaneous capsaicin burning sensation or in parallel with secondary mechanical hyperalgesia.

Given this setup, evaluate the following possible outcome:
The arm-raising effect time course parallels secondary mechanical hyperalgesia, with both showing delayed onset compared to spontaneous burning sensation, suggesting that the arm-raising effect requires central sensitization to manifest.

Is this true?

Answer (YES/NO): NO